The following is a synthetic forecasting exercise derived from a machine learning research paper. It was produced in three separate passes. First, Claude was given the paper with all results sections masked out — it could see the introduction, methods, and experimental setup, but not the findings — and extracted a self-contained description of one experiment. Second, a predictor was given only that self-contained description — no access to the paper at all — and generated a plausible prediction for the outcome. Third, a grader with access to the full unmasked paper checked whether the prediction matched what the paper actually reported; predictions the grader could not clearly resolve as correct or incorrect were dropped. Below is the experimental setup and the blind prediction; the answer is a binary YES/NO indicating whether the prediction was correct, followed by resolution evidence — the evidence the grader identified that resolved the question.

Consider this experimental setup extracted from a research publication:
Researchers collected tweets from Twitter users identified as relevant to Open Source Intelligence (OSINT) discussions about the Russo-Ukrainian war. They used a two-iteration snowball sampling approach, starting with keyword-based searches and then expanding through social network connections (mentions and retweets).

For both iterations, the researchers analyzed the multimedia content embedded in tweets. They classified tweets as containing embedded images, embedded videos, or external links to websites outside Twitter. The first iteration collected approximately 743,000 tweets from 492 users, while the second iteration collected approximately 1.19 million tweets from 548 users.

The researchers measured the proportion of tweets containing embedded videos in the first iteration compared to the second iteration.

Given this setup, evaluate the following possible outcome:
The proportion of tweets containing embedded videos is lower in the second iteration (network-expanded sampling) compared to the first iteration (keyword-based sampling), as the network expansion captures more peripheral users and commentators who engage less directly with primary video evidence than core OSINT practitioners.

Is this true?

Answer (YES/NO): NO